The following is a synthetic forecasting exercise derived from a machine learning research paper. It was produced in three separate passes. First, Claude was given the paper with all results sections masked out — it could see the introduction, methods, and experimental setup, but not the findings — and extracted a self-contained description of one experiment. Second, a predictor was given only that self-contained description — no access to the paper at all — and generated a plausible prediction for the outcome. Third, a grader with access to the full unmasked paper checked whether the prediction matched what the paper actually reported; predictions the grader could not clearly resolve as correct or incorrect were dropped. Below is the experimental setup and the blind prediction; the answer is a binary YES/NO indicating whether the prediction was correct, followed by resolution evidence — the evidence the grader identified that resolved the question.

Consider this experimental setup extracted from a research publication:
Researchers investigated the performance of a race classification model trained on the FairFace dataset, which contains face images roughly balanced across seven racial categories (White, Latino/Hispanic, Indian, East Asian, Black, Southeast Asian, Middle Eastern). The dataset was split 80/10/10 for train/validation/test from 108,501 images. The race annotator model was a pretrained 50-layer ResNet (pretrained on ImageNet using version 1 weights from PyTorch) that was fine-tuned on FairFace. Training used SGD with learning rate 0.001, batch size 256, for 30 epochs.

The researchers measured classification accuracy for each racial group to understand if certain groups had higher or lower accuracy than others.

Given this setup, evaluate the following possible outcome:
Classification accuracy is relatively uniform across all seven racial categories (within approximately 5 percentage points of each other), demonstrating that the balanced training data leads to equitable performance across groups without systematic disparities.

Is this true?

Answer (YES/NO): NO